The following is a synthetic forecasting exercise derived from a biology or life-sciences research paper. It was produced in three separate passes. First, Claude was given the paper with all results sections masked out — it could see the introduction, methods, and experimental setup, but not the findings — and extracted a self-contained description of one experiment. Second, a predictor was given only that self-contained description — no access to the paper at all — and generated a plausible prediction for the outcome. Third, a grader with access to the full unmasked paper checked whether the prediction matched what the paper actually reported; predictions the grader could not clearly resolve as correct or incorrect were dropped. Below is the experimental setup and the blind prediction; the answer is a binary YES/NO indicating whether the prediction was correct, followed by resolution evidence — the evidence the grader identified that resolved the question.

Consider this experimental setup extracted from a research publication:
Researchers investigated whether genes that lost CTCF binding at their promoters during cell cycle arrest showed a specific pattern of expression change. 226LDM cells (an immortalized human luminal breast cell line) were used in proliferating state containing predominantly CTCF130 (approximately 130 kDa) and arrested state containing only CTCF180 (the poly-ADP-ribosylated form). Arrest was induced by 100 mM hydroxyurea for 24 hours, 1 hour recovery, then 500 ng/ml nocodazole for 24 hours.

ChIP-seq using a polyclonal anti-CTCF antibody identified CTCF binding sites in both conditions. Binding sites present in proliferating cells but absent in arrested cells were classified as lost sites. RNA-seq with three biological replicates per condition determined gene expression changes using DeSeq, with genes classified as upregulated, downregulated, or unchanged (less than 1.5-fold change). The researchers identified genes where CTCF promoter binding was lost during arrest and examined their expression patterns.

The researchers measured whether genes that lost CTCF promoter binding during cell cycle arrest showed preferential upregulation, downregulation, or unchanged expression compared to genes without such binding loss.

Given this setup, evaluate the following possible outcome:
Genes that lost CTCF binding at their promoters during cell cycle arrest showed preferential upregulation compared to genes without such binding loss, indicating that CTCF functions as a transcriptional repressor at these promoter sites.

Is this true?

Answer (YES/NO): NO